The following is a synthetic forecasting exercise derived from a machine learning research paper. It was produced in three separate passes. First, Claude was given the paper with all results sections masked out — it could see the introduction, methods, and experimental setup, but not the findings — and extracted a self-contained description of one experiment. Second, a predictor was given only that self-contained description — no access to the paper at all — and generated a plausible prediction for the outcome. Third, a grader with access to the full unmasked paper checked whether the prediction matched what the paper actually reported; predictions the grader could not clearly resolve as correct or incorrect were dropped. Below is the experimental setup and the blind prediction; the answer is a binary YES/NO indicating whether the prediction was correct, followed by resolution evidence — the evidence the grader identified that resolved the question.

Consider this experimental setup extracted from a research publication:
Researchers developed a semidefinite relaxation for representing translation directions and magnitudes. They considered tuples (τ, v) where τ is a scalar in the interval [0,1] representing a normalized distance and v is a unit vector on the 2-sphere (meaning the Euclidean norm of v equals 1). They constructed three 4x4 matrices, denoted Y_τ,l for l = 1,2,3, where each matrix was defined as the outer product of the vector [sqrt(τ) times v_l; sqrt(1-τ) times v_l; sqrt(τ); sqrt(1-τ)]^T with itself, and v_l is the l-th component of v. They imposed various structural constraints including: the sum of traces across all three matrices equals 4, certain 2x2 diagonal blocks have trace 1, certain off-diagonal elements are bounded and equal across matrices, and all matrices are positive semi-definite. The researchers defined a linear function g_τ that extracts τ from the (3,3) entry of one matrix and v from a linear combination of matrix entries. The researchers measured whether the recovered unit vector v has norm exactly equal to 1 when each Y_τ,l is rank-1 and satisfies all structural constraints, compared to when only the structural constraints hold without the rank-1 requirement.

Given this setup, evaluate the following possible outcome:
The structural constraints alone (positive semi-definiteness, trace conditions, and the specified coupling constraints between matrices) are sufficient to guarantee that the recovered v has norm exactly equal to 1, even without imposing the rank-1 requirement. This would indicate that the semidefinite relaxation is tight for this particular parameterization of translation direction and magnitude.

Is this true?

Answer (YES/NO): NO